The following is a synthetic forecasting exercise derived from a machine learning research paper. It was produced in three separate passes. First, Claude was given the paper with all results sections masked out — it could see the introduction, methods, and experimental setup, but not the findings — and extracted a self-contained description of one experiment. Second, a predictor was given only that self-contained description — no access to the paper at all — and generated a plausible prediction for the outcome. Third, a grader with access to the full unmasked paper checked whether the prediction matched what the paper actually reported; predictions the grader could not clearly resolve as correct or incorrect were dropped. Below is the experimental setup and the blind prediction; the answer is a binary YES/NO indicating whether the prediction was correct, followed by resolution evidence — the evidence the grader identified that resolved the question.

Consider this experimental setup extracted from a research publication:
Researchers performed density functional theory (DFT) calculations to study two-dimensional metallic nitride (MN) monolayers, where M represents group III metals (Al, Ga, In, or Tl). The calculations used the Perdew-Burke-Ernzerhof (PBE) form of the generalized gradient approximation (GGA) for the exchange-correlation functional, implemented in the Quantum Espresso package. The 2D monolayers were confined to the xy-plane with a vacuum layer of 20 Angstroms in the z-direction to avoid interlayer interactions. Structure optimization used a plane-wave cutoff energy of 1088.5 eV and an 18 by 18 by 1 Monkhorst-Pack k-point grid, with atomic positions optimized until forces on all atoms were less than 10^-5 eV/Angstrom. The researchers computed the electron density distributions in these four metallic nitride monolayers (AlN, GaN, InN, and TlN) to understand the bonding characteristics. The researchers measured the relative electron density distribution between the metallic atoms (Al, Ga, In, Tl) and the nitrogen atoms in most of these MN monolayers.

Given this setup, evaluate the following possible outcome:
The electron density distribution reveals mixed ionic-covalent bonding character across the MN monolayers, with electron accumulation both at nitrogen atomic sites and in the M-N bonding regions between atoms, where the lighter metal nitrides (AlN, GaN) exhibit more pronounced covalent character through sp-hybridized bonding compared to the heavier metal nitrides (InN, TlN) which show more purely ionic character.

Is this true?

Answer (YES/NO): NO